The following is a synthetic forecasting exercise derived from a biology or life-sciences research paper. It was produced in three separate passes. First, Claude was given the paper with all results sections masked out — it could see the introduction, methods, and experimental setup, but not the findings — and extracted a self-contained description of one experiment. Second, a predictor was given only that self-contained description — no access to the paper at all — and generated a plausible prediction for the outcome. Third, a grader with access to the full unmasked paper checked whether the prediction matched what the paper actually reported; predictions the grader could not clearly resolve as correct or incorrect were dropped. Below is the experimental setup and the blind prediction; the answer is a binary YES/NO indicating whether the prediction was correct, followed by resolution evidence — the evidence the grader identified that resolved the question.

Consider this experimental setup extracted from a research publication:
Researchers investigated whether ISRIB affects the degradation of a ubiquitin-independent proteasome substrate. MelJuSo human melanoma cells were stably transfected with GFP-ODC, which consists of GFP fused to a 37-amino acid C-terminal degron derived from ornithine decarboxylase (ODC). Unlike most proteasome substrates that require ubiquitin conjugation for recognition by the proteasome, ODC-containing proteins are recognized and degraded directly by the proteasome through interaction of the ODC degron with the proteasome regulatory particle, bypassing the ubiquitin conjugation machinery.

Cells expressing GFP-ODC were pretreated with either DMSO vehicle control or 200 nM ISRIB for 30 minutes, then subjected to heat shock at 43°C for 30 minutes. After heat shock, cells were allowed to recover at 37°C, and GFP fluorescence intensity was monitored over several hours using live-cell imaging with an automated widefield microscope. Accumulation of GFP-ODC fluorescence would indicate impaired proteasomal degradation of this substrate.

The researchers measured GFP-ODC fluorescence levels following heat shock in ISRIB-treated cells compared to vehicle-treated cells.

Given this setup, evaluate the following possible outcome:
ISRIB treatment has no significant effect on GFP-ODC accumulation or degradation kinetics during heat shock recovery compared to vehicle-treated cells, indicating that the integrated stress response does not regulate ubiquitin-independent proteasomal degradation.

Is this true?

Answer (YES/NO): YES